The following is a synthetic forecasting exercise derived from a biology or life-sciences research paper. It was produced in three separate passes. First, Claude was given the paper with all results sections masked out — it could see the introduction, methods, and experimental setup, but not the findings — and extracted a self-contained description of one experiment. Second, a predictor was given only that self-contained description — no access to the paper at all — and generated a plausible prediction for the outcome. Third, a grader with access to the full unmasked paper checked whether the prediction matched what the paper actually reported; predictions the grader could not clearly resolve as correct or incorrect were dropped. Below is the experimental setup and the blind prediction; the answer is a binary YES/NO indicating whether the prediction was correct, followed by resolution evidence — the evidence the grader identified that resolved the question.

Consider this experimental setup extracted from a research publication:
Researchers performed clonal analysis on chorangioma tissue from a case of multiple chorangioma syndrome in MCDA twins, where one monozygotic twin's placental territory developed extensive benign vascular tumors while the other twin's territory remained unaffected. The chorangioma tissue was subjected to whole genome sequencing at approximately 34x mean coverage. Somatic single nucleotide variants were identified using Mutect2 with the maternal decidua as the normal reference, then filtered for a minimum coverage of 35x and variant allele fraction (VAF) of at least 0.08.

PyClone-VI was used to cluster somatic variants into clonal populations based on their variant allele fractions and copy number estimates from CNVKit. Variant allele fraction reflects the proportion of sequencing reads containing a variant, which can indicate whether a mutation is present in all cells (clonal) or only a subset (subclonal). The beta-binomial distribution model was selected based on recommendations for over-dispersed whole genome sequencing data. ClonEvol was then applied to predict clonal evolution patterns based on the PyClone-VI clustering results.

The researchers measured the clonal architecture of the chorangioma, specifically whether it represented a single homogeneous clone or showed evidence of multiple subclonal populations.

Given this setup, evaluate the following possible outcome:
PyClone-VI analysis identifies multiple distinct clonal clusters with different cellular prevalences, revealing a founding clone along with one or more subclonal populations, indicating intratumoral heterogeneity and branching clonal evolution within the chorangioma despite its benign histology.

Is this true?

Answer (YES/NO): NO